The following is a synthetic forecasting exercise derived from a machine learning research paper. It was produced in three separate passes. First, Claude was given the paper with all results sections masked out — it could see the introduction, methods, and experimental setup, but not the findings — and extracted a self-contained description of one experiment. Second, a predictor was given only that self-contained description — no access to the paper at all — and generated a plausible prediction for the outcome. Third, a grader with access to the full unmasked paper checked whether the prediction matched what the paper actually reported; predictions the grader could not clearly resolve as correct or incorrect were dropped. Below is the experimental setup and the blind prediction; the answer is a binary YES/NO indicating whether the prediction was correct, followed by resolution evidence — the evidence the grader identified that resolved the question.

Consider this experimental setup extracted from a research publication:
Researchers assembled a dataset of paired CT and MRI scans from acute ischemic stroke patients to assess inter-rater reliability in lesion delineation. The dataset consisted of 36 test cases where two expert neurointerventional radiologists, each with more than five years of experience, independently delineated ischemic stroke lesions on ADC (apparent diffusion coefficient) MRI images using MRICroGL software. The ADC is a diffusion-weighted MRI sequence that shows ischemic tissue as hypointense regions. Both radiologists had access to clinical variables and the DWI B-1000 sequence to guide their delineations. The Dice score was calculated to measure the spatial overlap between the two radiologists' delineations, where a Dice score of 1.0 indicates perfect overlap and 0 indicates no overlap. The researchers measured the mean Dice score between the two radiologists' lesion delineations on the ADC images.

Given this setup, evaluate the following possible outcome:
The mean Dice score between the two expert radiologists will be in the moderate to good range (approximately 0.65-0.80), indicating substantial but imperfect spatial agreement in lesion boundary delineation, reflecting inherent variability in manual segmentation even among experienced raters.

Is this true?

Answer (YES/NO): NO